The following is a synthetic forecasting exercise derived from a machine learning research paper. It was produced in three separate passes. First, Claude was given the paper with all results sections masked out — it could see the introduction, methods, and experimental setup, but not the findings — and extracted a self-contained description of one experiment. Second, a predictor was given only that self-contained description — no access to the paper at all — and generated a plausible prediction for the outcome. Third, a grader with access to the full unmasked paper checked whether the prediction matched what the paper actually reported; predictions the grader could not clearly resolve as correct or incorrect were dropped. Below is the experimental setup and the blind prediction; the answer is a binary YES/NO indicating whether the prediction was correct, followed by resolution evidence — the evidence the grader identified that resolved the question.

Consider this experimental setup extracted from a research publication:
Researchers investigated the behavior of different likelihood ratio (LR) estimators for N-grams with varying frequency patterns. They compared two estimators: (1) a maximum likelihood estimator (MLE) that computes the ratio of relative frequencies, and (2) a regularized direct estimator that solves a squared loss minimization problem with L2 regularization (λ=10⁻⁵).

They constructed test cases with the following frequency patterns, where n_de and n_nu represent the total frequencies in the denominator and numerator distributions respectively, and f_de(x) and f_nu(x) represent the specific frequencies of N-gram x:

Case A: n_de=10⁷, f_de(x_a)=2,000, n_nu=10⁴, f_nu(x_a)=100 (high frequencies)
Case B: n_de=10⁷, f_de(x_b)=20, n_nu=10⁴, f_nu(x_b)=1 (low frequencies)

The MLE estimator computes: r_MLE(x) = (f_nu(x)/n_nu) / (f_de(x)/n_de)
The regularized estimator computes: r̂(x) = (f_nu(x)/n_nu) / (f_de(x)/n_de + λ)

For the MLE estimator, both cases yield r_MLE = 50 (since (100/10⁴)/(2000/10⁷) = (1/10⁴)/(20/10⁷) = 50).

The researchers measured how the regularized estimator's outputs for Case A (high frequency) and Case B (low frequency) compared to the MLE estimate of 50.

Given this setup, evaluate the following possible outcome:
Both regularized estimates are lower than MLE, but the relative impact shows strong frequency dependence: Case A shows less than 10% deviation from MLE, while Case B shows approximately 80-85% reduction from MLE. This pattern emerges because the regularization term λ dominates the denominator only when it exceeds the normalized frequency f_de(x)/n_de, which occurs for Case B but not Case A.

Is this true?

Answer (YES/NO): YES